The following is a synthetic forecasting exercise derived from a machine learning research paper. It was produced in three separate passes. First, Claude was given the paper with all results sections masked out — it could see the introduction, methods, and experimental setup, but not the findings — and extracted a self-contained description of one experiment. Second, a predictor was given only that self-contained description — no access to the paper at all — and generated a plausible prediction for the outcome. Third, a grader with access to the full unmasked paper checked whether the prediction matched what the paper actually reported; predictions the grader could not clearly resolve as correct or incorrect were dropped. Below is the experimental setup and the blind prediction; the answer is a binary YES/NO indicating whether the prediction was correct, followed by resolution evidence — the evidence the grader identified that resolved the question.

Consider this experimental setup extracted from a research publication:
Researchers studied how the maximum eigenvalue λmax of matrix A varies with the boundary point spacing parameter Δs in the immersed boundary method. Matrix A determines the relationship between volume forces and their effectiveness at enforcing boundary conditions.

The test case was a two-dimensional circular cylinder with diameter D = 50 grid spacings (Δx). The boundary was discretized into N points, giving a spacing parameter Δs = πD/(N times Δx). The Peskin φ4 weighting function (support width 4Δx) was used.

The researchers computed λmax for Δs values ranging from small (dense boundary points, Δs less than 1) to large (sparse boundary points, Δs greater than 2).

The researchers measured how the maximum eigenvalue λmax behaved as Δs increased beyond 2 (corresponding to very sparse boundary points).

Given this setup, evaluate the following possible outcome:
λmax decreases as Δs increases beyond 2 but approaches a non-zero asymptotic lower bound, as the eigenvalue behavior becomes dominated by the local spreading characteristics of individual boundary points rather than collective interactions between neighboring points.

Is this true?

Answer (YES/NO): NO